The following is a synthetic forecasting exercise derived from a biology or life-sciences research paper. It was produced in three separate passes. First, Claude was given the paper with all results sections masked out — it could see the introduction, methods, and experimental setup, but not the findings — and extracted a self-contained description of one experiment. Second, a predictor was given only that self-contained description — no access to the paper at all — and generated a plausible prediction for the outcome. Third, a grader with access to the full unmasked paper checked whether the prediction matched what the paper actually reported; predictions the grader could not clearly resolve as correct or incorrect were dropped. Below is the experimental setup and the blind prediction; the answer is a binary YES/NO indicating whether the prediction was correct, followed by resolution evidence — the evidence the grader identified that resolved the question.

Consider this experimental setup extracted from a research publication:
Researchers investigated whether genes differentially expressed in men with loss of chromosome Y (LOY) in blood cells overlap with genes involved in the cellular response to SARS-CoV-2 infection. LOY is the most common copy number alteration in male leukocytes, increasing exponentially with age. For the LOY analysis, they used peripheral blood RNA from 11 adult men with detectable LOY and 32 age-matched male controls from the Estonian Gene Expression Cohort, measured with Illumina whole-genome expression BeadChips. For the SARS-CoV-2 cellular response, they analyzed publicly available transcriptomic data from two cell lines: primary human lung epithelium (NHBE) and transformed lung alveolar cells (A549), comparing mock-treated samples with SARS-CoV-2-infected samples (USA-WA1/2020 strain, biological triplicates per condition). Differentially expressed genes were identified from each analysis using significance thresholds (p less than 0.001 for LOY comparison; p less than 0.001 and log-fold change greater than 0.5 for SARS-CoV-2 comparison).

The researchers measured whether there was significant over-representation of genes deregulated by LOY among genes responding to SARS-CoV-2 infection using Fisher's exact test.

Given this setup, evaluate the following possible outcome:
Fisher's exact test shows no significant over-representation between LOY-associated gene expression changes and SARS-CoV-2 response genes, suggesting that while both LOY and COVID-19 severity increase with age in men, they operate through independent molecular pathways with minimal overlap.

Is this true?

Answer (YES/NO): NO